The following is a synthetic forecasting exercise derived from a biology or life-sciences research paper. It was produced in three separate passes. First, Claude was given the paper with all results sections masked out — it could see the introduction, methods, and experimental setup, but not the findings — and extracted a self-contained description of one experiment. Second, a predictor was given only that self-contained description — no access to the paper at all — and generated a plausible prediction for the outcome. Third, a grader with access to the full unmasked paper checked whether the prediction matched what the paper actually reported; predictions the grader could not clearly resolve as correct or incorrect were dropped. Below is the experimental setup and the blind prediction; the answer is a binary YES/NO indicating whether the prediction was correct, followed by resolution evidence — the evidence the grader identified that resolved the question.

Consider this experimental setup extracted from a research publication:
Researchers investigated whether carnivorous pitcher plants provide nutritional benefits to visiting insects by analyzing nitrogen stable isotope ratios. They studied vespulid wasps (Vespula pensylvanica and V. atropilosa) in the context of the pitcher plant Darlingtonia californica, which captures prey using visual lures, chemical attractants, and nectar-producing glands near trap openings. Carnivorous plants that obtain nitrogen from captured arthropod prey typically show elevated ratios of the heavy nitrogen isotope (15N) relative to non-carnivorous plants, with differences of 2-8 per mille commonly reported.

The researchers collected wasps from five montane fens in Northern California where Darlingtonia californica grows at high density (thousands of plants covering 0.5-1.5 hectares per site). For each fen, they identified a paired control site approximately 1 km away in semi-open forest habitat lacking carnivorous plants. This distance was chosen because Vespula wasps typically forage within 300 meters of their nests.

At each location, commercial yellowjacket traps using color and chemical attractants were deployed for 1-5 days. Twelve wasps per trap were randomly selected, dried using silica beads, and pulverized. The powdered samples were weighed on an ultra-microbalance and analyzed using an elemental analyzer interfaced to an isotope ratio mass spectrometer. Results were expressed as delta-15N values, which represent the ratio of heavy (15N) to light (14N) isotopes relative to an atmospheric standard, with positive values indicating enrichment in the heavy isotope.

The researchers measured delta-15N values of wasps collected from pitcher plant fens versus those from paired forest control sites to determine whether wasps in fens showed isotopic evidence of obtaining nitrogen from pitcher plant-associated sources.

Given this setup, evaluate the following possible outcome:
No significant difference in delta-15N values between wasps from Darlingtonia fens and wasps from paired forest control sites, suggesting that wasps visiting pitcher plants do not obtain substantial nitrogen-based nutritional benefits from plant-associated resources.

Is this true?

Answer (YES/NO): NO